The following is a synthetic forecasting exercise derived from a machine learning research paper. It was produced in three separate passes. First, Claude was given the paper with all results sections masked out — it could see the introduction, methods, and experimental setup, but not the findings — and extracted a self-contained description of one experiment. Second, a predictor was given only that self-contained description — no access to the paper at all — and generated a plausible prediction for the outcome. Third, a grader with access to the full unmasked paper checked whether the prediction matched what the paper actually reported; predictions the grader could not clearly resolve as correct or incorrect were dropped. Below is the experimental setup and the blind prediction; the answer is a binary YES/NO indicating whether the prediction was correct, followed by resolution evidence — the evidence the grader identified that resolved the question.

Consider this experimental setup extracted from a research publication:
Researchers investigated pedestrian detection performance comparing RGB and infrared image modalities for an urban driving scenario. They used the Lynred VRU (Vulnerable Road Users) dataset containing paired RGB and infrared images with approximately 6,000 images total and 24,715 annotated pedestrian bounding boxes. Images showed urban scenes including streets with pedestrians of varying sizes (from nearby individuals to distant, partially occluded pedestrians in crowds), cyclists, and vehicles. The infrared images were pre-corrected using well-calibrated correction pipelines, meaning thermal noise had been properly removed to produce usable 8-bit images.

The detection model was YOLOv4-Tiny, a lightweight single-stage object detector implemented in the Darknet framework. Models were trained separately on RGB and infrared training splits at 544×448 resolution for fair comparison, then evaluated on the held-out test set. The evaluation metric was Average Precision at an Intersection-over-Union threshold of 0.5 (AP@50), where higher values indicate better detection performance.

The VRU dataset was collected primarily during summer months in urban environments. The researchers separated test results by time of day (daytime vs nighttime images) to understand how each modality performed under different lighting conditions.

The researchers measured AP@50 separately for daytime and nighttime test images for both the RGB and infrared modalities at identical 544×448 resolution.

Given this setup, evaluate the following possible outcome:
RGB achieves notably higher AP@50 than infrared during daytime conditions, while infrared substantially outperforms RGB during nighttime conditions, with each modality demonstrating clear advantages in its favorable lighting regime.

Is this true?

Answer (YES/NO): YES